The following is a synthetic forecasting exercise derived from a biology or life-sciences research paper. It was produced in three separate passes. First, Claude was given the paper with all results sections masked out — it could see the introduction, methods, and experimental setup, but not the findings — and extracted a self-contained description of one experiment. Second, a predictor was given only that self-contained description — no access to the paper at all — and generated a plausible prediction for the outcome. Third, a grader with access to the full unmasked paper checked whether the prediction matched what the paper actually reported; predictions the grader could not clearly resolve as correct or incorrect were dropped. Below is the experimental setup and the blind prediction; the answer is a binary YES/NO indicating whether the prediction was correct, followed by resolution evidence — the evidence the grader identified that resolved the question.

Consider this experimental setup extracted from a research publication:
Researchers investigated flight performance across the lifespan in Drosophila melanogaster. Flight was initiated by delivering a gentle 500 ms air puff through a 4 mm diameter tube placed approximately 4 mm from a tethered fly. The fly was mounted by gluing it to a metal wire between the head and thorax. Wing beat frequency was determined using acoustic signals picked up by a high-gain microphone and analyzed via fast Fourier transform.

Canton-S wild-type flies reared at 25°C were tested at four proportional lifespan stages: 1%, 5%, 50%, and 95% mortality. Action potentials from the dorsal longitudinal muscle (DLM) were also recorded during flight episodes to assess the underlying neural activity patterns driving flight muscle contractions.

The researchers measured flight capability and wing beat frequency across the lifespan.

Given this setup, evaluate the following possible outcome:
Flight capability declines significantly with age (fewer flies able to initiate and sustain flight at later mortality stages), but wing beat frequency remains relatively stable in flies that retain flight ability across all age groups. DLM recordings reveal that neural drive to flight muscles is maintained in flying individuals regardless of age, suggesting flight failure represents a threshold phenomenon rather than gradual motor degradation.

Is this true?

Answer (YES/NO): NO